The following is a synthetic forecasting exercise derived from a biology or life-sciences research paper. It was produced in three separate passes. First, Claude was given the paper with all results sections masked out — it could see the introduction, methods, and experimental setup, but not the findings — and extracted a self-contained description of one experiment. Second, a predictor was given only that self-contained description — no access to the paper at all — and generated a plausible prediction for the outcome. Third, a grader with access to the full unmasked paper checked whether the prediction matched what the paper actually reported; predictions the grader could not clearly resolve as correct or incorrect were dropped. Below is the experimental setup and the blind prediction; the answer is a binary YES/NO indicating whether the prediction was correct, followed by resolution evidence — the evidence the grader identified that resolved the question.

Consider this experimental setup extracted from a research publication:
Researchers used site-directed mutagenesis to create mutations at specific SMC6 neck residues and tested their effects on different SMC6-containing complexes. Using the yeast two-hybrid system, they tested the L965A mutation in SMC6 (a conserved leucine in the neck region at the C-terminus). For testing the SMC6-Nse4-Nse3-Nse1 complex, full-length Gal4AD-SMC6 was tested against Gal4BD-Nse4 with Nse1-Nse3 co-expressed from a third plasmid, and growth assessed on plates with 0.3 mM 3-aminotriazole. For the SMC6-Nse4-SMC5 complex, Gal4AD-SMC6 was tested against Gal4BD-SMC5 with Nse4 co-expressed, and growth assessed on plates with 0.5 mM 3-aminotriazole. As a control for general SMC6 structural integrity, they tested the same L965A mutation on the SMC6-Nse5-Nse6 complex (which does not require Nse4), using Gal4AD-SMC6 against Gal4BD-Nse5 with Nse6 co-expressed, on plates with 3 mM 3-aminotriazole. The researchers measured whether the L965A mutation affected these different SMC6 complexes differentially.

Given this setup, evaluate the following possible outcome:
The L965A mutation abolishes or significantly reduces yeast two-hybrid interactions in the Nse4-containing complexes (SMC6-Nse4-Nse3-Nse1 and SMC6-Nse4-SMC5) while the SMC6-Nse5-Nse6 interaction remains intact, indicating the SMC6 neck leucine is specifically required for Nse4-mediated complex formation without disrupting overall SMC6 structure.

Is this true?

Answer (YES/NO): YES